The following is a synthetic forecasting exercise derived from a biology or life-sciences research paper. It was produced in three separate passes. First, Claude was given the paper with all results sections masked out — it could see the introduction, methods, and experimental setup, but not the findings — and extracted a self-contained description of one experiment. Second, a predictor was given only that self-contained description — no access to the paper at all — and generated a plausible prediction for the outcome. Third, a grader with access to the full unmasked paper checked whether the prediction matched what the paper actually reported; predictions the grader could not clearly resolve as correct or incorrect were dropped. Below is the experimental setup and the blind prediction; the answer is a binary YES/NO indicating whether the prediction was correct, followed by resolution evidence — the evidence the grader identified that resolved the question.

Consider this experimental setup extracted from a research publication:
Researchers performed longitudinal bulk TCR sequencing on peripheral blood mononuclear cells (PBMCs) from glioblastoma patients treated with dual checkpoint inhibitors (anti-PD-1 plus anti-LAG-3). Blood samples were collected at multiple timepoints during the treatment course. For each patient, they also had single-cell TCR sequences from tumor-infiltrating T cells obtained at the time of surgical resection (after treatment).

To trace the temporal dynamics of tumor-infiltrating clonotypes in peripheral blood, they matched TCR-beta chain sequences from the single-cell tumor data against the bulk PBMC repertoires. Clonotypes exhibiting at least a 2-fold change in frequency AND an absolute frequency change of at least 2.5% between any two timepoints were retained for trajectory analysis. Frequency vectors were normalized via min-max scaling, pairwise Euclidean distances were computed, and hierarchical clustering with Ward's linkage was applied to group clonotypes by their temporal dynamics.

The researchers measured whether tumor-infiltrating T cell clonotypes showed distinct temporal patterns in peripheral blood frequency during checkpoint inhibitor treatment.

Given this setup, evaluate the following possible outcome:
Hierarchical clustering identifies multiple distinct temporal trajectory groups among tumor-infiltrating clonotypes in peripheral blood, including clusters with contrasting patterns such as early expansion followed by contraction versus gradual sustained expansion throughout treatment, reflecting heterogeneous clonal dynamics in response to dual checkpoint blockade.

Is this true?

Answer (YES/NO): YES